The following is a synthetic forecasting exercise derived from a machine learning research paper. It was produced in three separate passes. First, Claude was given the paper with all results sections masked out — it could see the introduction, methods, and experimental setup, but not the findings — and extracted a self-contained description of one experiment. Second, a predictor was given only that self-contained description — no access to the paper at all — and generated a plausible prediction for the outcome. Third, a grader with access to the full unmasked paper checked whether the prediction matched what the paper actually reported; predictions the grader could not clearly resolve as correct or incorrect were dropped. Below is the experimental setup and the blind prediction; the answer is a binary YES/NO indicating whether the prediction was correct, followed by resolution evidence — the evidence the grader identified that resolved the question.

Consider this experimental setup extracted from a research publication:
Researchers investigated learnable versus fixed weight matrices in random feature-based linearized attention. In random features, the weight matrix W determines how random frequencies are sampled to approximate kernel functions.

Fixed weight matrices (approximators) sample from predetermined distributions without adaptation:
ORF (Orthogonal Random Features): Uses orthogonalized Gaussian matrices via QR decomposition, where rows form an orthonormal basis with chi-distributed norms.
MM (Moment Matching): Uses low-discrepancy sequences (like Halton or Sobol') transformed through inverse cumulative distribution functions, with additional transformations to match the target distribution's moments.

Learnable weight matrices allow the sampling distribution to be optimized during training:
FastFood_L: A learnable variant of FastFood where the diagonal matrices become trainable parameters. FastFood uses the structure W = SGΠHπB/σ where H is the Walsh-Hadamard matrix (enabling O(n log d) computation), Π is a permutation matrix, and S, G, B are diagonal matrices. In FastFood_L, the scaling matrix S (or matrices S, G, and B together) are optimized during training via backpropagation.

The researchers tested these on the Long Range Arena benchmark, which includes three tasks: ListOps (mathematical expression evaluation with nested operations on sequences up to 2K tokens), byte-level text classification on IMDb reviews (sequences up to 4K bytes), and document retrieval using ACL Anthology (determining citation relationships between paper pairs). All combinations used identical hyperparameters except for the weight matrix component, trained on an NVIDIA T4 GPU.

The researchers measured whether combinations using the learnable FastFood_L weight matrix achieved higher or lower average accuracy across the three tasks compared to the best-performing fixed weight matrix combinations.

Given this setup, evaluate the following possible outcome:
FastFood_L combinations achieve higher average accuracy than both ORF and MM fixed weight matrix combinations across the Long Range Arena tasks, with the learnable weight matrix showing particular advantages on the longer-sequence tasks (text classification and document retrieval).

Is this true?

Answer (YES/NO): NO